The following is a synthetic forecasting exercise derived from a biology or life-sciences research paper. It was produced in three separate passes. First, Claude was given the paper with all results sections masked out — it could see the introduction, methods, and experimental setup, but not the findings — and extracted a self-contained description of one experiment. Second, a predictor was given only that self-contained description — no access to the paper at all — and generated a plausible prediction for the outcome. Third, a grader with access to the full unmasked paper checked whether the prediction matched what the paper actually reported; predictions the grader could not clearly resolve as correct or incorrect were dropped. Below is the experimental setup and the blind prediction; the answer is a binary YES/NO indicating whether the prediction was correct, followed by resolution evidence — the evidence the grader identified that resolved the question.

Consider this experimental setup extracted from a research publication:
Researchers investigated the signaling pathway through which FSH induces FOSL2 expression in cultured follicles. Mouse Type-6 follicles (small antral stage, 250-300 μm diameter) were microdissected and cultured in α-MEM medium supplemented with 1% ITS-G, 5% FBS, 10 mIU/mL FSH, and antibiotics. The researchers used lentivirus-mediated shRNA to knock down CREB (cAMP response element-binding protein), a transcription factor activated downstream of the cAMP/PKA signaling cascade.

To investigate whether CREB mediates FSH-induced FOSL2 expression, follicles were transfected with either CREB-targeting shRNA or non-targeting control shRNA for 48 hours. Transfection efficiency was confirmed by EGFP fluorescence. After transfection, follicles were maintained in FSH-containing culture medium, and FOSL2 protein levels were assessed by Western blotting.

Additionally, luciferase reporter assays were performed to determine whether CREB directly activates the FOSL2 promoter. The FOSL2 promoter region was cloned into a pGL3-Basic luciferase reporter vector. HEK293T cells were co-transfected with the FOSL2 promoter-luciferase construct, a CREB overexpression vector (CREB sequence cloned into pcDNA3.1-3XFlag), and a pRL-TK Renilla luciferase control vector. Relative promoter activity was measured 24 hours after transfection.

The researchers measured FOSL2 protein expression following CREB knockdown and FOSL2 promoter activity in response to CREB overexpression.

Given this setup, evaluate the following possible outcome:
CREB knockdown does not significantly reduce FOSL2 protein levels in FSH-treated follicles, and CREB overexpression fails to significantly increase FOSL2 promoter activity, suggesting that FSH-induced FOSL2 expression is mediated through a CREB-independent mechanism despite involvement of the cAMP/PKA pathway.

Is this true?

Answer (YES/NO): NO